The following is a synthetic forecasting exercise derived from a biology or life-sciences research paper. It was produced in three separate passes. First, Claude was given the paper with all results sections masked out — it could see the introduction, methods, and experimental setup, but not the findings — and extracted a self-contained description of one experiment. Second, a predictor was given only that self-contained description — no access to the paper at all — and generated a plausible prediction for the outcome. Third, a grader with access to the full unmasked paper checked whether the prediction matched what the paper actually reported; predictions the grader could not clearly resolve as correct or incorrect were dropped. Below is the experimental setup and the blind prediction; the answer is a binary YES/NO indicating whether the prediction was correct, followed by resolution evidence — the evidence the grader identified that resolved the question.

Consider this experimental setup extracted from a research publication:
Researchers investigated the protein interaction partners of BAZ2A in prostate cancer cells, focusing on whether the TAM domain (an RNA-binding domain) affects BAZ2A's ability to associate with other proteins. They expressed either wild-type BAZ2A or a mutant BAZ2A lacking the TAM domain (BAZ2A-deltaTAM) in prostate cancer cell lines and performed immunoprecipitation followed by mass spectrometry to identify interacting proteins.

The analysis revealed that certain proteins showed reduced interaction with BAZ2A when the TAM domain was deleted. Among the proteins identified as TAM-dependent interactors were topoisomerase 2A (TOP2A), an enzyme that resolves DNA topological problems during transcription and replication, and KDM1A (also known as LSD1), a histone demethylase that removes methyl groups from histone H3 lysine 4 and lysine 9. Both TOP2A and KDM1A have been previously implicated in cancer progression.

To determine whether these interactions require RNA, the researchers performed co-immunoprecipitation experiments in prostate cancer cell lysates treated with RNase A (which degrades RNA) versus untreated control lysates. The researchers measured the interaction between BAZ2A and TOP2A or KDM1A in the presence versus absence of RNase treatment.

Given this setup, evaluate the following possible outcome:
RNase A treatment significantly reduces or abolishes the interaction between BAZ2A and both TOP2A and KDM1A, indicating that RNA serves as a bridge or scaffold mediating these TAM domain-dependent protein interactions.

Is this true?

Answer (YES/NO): YES